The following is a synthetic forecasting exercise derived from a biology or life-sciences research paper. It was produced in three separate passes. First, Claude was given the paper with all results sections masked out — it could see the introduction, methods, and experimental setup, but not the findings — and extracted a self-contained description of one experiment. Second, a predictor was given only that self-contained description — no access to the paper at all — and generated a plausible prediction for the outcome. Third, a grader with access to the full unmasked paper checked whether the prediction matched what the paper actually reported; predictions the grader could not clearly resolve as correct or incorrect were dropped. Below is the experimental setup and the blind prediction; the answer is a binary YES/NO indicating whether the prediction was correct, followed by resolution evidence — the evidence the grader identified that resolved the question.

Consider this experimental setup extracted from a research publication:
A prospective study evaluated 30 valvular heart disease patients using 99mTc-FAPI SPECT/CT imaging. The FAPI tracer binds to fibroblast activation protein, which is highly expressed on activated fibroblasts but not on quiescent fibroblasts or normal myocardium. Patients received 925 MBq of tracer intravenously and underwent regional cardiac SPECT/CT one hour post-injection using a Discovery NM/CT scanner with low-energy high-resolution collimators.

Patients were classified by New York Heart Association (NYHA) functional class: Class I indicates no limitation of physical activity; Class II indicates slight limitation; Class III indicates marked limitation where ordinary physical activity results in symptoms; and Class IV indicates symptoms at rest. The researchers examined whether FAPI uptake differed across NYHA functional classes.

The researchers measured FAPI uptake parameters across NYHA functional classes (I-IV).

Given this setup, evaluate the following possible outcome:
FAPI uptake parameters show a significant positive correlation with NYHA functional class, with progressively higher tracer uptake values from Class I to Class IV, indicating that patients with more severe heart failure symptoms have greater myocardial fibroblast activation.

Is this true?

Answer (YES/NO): YES